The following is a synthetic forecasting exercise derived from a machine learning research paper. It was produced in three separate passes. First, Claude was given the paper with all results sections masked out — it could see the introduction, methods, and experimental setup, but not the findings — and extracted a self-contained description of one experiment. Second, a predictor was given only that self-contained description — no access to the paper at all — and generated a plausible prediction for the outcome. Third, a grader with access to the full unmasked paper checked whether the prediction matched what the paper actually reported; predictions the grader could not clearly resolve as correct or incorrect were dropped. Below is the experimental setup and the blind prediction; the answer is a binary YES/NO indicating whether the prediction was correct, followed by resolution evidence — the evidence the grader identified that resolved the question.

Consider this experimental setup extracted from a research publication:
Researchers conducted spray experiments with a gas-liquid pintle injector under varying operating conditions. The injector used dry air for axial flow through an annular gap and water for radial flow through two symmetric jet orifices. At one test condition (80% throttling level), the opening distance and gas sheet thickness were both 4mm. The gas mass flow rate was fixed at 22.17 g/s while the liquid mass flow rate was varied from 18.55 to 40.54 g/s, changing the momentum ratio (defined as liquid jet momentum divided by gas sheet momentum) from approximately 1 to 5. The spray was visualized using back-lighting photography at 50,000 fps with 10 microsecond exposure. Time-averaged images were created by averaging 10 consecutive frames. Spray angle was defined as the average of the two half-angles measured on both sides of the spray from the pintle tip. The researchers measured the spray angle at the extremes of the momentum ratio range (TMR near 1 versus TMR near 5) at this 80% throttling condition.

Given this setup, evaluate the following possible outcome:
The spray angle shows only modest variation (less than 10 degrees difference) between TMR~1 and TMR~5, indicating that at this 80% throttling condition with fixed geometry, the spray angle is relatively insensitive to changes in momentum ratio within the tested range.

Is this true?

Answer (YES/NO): NO